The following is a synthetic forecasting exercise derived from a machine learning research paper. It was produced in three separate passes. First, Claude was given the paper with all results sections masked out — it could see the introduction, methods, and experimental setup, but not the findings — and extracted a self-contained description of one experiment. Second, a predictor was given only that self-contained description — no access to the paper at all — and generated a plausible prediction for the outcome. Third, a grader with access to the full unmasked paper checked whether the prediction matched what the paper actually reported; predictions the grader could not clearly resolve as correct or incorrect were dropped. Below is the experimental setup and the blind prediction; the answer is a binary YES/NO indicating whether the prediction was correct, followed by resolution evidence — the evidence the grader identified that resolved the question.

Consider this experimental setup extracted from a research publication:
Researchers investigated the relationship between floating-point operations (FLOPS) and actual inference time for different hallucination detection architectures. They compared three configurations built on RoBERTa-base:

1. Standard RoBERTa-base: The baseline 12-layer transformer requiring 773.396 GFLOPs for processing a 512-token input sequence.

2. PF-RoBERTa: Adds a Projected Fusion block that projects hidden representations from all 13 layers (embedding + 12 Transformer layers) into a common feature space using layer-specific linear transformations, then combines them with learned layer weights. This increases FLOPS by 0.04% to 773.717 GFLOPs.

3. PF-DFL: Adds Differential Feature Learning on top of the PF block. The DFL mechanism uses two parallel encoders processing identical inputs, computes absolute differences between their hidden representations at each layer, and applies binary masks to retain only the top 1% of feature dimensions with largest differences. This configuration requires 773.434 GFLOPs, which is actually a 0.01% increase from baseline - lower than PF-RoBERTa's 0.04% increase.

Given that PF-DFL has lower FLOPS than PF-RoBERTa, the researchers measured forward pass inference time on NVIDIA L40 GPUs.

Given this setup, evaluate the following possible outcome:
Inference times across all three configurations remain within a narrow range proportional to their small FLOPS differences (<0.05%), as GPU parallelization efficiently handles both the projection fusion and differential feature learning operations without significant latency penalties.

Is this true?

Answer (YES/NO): NO